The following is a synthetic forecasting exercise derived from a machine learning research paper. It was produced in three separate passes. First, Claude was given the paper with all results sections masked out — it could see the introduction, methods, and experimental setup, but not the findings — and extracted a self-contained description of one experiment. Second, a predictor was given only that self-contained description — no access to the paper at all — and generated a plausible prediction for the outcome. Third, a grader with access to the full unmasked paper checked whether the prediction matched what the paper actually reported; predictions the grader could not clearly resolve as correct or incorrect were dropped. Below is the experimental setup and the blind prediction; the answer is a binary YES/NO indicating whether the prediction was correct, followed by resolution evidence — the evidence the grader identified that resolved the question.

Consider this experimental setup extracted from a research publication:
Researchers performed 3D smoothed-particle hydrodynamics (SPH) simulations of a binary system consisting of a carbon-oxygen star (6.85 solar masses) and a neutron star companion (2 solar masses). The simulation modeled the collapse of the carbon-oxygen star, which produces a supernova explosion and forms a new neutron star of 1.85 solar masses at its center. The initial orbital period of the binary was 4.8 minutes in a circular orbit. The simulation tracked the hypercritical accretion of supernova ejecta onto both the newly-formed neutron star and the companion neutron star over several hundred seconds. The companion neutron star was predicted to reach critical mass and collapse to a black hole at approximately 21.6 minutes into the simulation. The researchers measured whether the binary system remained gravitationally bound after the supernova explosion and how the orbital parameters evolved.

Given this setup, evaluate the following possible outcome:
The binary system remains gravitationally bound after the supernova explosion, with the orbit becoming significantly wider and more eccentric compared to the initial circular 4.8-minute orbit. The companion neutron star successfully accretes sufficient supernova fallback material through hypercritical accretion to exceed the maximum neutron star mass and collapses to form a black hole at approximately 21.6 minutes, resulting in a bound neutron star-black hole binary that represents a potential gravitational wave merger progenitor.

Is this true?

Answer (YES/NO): YES